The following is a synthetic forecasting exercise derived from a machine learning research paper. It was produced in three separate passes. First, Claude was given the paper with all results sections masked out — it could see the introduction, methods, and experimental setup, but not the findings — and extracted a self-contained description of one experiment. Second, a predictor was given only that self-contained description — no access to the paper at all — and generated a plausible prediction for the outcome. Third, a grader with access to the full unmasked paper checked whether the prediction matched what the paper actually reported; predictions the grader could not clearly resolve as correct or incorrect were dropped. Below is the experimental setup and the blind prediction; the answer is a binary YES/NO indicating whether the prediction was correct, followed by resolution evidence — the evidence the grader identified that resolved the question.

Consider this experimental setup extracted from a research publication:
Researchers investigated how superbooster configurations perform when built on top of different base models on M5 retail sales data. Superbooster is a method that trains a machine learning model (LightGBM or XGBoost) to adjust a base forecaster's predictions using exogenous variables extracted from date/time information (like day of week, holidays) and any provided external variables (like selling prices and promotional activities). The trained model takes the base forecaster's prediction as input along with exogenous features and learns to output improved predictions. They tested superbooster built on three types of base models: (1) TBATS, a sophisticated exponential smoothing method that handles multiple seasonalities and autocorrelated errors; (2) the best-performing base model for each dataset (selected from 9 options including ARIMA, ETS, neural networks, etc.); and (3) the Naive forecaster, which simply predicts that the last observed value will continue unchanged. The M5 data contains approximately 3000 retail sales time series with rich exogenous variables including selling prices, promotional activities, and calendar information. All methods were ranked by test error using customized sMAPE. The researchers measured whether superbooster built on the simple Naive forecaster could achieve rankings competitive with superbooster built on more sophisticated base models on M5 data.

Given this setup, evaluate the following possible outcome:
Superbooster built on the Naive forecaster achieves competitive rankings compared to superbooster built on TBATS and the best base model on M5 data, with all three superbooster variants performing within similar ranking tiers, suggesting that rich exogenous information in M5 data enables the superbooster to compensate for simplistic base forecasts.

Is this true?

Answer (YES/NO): YES